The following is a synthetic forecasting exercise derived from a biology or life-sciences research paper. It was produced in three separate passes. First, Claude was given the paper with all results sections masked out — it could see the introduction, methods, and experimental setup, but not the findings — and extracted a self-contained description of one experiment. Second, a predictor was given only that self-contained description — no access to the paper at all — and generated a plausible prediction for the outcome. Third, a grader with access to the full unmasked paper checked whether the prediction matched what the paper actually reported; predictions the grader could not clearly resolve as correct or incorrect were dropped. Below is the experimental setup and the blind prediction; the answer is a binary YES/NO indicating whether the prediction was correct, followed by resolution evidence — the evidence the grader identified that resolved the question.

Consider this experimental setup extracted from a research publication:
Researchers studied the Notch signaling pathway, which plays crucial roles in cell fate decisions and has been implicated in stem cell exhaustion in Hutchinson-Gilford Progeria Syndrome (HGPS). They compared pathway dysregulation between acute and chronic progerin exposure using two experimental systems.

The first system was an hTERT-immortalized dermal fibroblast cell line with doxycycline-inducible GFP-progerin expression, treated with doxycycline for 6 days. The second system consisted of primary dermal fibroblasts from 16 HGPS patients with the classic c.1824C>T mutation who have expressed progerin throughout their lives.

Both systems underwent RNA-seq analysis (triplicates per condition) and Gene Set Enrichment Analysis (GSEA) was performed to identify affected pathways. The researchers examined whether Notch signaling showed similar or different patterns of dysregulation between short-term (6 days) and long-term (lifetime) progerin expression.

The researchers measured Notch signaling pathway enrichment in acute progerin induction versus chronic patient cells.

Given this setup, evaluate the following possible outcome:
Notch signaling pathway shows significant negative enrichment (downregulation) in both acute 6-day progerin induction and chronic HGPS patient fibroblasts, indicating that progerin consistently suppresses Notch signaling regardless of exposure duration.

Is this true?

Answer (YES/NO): NO